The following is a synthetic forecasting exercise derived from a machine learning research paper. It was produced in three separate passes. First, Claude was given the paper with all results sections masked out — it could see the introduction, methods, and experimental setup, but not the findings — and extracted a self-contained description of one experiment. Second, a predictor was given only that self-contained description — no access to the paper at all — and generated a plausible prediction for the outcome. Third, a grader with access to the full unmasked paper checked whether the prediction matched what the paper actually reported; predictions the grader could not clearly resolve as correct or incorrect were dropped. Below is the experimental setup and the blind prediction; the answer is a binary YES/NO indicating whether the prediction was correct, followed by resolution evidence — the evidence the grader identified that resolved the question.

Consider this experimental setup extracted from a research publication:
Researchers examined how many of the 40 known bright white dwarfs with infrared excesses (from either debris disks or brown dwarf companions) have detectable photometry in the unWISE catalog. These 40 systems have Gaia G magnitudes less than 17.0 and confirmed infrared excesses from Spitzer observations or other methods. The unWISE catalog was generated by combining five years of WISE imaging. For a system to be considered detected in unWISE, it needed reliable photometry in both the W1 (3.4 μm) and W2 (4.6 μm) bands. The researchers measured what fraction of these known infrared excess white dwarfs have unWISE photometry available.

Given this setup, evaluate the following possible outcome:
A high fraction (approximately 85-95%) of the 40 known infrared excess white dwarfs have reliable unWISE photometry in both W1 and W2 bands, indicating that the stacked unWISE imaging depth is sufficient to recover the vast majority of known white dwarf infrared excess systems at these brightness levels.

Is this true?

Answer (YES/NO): NO